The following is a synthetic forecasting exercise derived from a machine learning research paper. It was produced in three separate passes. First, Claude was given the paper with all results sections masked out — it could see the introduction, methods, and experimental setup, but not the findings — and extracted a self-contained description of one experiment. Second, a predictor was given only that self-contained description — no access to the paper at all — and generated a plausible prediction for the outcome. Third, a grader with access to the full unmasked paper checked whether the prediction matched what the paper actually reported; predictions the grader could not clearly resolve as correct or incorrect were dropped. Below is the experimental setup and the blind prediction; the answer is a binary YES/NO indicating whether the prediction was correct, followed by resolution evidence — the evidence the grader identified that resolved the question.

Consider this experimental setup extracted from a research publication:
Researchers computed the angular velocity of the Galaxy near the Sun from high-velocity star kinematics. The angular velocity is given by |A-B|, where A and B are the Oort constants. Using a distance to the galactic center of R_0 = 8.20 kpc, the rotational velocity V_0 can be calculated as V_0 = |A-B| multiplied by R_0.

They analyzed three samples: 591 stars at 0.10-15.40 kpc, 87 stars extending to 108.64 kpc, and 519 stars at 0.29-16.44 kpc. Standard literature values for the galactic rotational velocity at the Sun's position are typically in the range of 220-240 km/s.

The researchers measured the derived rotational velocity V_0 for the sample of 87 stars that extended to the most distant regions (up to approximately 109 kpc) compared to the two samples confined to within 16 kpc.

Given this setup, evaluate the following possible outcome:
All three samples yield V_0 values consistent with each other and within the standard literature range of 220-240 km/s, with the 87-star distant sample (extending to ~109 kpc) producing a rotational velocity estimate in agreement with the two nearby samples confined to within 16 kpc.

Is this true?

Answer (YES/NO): NO